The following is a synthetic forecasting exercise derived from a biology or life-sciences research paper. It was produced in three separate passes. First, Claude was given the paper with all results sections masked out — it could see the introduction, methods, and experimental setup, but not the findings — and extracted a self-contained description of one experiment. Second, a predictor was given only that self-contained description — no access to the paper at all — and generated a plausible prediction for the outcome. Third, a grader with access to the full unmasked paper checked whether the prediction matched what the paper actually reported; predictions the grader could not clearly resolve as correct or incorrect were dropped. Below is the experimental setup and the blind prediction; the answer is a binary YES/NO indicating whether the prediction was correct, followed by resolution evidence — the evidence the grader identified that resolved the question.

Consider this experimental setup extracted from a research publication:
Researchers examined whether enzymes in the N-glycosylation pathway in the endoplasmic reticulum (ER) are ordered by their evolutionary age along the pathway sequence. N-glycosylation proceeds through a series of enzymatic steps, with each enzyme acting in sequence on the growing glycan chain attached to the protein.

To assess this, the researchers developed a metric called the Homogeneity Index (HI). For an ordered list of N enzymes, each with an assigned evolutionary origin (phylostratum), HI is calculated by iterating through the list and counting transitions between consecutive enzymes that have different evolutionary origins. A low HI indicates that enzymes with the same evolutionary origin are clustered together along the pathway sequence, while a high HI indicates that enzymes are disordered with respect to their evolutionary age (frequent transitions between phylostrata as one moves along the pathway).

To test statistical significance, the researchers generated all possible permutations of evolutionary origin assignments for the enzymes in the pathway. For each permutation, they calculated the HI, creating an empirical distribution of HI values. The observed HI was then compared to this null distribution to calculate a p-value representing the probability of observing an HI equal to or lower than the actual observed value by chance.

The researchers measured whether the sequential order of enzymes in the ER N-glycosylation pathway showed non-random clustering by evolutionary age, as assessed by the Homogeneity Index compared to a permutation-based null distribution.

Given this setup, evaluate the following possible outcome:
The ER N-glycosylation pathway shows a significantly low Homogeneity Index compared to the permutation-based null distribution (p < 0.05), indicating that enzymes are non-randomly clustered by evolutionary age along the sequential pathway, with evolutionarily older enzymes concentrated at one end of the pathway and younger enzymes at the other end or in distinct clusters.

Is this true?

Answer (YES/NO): YES